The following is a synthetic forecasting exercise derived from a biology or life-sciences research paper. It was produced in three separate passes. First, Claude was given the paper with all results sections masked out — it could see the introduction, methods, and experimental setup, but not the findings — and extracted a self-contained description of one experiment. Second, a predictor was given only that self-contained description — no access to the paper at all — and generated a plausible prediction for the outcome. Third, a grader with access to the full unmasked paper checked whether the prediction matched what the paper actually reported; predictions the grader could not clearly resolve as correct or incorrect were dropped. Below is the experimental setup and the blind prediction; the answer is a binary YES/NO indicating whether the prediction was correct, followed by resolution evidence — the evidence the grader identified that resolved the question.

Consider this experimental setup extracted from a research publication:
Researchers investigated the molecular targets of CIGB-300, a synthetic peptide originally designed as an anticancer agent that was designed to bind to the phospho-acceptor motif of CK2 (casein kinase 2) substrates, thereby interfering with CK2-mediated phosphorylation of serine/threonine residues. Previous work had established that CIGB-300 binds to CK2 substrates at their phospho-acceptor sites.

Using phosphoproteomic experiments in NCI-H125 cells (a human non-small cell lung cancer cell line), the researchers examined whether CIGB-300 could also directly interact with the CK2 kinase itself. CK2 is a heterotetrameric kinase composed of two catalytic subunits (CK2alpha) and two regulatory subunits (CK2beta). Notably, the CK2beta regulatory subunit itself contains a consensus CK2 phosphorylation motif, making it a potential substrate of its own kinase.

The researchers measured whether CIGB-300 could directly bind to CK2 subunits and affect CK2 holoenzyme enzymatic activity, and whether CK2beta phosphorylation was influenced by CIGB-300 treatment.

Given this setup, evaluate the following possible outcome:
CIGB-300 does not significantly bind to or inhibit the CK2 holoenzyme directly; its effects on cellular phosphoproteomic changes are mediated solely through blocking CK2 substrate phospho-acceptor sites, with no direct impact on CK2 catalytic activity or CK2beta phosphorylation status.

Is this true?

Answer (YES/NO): NO